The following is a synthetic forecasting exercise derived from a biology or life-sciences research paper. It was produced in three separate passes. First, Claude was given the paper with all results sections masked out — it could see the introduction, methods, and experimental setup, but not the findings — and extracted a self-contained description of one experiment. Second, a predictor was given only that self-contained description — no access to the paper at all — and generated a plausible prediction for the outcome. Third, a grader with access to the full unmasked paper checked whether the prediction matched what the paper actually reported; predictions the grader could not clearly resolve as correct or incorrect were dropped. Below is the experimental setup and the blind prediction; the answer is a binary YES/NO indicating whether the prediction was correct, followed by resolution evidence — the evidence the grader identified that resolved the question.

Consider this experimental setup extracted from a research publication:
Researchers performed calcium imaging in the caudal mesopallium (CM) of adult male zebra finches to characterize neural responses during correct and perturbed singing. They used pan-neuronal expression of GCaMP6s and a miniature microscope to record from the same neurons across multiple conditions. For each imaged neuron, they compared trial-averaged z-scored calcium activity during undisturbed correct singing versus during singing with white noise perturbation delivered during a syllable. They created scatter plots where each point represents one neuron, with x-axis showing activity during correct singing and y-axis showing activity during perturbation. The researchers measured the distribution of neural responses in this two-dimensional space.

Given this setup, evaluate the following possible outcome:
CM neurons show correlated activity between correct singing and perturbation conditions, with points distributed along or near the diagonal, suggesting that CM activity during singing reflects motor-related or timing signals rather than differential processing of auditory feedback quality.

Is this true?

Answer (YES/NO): NO